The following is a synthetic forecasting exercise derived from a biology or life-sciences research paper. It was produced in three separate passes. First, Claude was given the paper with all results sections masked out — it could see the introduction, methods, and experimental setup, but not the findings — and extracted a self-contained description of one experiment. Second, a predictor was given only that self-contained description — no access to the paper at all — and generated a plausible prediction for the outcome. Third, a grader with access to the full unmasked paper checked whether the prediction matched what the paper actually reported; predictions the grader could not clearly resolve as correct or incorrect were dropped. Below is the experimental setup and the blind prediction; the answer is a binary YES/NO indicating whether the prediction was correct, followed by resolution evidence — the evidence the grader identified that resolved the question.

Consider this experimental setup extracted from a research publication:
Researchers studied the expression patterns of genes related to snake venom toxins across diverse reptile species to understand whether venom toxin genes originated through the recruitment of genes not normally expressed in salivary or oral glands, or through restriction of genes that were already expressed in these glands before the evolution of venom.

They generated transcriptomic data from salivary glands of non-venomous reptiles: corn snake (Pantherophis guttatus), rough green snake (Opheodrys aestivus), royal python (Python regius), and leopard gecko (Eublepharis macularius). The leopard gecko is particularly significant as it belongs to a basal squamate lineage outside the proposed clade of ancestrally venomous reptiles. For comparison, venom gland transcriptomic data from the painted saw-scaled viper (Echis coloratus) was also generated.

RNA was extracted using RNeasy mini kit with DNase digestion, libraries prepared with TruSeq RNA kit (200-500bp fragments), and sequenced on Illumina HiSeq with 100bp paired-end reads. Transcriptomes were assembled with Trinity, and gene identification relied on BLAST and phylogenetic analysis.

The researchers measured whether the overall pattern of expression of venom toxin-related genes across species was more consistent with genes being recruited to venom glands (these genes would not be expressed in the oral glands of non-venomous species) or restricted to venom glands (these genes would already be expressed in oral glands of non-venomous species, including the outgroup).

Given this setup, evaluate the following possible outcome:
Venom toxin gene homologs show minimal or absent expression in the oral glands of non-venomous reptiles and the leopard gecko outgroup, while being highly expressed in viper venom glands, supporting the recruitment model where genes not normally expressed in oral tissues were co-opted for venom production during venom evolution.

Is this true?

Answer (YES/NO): NO